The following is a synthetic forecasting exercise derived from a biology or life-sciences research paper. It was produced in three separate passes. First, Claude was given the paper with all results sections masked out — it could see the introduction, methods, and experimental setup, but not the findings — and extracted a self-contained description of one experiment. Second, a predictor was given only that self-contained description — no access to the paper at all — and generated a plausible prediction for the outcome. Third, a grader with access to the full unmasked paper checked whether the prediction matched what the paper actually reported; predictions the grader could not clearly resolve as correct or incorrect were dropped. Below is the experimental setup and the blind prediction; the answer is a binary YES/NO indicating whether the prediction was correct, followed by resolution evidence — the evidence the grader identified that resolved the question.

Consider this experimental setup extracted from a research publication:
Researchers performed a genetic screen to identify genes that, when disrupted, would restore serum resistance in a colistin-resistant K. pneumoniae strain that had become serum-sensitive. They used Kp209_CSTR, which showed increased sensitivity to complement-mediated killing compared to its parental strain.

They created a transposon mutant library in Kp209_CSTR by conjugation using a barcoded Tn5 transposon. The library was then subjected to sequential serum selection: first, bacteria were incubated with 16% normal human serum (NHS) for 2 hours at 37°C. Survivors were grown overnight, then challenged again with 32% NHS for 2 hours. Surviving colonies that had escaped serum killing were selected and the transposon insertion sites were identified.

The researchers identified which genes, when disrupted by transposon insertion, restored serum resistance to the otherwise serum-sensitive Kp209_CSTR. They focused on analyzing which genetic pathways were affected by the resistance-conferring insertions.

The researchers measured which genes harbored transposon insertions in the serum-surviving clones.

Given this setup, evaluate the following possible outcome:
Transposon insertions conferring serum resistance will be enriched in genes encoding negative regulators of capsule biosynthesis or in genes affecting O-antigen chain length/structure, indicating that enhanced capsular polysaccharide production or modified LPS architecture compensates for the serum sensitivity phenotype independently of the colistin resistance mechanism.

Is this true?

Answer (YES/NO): NO